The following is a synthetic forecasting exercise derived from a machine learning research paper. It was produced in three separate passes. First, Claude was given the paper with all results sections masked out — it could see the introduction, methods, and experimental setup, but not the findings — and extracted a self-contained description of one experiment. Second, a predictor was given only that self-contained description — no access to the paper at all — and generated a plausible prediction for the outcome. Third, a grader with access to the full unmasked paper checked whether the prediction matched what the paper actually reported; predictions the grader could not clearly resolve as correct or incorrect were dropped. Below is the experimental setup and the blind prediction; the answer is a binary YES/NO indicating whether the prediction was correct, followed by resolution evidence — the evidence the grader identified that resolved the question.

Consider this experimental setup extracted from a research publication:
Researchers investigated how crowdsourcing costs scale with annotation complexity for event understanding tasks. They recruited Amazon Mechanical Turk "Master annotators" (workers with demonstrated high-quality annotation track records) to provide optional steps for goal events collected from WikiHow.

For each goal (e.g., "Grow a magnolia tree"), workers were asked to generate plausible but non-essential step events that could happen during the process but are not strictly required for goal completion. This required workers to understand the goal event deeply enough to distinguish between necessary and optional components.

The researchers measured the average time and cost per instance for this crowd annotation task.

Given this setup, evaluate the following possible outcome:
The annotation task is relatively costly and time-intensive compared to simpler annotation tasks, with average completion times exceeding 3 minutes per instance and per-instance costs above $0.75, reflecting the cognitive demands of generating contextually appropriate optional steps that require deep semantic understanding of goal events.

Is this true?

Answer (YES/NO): NO